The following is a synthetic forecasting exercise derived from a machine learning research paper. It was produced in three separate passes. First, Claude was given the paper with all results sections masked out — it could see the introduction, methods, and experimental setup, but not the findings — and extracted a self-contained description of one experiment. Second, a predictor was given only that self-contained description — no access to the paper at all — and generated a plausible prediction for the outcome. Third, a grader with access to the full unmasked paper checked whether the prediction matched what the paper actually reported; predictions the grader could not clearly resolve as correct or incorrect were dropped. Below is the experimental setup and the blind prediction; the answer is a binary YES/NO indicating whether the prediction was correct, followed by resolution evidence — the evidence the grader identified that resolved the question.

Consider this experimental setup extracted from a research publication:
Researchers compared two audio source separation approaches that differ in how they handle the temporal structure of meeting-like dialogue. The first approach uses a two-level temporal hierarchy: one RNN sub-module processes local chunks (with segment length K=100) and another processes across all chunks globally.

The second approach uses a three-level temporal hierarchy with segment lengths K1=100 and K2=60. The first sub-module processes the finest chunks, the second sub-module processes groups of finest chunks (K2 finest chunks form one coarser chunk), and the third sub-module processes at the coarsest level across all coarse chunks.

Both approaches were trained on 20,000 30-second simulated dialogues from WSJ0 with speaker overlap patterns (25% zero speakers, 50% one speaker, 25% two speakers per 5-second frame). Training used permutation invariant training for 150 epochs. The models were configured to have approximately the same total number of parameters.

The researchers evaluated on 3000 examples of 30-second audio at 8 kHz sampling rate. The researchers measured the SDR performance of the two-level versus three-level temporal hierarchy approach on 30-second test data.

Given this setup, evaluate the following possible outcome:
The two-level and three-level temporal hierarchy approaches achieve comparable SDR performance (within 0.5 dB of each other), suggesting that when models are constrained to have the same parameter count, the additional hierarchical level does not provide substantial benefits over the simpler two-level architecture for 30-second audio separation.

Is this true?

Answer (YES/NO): YES